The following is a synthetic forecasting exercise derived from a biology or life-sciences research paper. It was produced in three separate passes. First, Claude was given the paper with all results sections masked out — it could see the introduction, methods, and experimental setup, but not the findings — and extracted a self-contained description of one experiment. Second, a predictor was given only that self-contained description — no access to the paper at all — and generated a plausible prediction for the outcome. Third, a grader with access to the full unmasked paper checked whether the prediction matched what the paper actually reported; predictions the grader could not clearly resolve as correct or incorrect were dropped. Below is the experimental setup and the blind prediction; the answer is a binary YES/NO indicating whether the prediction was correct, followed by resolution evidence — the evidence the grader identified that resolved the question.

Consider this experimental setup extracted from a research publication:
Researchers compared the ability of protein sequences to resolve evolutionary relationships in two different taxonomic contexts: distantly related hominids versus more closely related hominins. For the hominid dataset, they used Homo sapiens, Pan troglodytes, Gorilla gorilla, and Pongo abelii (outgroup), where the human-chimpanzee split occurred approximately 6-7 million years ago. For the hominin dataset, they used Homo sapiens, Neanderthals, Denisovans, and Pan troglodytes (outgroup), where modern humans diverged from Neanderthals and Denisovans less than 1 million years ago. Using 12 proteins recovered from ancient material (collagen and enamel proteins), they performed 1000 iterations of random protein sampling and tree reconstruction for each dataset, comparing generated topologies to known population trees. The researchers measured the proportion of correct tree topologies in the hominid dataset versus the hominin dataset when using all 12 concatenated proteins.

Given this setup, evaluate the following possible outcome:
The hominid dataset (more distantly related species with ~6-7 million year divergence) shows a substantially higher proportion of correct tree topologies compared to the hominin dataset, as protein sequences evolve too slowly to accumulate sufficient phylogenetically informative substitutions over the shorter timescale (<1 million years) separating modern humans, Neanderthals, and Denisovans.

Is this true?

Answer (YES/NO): YES